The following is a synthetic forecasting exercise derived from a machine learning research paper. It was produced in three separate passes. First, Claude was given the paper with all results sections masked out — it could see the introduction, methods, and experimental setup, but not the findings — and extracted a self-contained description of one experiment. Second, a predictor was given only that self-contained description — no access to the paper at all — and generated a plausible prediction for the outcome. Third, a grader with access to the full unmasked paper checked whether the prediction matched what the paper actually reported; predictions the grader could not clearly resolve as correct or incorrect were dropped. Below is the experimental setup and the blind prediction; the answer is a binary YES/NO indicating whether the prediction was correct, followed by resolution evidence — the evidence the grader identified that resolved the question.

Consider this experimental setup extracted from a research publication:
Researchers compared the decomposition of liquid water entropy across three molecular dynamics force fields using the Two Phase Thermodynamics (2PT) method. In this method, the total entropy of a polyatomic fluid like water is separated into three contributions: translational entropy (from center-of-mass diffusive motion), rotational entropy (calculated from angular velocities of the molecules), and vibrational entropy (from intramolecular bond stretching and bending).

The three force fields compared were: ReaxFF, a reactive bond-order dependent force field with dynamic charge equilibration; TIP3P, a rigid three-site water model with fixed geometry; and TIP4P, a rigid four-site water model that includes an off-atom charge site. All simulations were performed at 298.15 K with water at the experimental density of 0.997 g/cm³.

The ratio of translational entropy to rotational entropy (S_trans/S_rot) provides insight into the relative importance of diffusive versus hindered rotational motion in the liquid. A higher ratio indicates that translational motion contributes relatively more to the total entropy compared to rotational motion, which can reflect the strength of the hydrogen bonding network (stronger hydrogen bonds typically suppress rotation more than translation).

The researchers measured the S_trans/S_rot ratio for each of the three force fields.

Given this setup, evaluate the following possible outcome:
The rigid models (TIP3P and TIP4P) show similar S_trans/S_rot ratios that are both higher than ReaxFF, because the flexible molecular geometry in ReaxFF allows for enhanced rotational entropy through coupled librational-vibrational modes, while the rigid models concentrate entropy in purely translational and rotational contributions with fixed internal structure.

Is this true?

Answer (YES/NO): NO